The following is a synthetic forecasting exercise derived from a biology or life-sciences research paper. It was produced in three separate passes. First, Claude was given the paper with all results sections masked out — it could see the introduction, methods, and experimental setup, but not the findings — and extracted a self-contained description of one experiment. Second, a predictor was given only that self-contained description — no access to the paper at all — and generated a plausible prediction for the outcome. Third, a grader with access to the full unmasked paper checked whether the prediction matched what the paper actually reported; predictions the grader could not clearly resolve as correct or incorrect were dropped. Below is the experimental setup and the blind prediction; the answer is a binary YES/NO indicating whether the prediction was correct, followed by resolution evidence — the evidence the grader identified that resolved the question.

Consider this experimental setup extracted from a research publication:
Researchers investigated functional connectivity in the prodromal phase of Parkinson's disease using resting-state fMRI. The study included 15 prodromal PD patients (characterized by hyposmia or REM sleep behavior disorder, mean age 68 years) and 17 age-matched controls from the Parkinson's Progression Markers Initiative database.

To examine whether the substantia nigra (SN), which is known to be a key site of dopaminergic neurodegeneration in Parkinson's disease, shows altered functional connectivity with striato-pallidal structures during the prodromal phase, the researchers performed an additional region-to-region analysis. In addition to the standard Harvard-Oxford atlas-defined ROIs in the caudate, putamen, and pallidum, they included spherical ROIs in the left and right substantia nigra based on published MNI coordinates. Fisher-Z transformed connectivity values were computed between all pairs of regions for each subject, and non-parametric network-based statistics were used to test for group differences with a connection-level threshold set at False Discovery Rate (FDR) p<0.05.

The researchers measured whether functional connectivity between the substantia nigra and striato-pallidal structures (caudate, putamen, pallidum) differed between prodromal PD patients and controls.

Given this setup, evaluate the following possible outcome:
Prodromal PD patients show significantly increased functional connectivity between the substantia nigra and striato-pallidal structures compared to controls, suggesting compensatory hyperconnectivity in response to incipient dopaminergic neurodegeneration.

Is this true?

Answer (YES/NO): NO